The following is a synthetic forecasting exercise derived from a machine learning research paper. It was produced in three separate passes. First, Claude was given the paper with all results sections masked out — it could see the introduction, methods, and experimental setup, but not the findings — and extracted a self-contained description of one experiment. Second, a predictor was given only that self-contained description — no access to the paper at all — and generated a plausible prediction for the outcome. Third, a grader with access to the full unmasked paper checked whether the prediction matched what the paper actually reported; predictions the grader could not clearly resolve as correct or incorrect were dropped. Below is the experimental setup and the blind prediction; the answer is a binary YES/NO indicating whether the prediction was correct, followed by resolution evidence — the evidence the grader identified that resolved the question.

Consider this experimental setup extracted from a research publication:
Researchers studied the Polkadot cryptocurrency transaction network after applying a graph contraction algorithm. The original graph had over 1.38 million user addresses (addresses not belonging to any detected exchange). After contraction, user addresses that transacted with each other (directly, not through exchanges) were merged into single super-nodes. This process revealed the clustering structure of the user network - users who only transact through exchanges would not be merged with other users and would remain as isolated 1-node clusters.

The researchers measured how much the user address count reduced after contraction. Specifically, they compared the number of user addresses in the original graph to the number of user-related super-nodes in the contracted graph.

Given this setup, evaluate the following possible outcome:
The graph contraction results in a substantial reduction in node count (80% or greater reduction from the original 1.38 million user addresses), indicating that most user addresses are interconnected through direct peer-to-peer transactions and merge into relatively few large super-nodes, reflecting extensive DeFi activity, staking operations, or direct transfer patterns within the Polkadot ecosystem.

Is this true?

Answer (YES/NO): NO